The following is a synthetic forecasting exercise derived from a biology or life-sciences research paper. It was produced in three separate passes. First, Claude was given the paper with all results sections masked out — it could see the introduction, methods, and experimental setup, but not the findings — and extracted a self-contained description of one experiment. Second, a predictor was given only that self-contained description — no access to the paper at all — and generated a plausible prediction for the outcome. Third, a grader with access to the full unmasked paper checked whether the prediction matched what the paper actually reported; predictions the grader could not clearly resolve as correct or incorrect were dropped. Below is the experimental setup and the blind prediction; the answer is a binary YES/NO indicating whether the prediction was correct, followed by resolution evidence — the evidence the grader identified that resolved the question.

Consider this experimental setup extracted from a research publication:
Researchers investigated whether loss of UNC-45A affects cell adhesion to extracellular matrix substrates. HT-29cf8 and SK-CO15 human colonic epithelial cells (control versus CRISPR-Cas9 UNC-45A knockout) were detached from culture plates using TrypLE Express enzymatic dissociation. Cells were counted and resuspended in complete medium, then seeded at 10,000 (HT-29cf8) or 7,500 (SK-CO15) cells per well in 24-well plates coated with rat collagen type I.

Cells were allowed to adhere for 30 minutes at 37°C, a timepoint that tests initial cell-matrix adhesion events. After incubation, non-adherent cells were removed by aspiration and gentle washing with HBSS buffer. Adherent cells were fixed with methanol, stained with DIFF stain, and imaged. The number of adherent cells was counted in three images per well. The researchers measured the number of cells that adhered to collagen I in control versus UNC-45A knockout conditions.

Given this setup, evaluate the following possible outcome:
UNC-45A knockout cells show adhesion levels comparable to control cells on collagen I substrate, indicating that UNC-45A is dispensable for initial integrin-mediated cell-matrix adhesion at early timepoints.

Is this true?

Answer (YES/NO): NO